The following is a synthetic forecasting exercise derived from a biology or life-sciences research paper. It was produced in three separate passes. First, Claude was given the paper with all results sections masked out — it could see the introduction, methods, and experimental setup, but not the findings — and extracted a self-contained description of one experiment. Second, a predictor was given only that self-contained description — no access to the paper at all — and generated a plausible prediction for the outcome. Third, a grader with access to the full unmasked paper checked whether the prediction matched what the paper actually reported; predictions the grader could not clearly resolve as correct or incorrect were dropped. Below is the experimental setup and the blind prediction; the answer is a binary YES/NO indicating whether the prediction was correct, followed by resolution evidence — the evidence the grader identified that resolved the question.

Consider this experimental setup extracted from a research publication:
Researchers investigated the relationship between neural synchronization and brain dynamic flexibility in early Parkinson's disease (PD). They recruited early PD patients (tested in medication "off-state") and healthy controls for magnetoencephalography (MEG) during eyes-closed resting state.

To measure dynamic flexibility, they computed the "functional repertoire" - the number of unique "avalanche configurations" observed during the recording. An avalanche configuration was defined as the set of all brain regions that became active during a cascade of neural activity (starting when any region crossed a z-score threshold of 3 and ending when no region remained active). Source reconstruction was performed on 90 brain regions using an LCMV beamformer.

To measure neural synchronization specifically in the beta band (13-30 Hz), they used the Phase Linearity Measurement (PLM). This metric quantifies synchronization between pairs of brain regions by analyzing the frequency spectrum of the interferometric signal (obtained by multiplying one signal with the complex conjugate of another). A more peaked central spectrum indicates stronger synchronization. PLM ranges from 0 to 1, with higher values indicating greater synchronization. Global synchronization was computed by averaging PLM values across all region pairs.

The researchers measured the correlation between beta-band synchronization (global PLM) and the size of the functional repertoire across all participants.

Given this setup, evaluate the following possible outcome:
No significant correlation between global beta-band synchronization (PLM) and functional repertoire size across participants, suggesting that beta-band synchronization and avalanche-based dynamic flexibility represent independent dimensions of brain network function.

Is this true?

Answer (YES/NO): NO